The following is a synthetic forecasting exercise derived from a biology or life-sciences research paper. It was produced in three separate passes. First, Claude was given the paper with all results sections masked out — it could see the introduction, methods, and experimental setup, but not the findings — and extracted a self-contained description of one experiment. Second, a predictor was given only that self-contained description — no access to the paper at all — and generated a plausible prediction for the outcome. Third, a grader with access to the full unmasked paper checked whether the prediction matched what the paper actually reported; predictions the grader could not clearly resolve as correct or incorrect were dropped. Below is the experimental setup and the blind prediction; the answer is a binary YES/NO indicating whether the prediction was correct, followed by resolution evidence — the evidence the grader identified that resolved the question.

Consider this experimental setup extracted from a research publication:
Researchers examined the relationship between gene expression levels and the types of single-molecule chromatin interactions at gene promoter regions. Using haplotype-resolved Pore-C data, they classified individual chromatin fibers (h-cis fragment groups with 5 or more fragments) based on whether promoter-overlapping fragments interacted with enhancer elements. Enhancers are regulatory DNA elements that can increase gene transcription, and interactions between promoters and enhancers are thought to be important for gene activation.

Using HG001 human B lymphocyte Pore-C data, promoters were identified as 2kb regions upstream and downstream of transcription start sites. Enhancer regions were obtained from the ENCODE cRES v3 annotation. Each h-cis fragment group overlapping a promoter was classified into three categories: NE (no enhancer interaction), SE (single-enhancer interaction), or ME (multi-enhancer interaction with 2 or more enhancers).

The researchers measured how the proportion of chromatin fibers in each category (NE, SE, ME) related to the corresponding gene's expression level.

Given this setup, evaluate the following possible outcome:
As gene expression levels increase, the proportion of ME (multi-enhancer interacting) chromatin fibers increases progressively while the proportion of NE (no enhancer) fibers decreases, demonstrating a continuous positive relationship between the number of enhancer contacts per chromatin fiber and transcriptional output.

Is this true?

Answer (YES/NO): YES